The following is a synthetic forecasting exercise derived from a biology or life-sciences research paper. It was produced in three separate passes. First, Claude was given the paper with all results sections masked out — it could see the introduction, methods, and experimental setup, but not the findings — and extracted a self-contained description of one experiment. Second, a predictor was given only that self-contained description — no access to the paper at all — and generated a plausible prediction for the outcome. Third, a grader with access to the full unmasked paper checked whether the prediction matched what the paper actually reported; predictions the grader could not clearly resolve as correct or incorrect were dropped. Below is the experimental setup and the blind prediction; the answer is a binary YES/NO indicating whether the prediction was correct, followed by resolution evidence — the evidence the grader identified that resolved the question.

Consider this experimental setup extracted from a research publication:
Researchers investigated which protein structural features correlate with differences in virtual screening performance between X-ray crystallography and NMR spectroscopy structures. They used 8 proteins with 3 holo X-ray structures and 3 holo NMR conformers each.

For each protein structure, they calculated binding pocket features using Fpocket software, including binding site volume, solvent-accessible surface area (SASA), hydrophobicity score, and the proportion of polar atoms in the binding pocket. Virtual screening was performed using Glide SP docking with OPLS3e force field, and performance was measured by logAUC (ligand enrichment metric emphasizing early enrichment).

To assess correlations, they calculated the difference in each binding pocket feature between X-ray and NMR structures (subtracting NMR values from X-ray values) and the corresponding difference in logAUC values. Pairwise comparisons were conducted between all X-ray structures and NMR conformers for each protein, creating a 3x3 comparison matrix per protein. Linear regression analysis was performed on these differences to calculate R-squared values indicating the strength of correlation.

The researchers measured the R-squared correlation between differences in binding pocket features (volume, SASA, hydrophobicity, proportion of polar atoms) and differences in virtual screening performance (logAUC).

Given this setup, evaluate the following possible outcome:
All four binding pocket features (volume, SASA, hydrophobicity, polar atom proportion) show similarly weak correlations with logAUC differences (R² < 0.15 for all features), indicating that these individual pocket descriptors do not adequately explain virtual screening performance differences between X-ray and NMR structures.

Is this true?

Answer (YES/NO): YES